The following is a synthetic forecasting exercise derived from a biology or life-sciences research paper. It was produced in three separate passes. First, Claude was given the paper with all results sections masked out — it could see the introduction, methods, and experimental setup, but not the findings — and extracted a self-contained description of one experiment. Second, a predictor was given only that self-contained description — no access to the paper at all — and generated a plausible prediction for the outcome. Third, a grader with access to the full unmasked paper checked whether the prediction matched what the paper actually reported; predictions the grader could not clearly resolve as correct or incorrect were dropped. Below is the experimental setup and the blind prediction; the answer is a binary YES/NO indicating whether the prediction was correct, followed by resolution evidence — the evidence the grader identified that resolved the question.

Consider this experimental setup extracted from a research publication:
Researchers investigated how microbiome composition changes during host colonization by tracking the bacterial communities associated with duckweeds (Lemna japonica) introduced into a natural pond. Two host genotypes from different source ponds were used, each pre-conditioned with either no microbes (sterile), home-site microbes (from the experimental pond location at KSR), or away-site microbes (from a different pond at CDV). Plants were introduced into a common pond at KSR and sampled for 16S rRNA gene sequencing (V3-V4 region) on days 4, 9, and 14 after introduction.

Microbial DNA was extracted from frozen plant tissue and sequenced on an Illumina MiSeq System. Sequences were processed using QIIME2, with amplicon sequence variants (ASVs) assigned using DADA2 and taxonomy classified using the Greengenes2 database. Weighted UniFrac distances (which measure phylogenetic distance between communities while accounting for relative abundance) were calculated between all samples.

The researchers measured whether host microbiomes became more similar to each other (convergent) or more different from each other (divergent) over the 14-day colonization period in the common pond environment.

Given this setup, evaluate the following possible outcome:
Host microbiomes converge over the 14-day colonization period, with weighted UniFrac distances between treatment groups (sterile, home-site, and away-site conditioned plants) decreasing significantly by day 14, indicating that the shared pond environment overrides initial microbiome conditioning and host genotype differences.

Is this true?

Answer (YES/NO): YES